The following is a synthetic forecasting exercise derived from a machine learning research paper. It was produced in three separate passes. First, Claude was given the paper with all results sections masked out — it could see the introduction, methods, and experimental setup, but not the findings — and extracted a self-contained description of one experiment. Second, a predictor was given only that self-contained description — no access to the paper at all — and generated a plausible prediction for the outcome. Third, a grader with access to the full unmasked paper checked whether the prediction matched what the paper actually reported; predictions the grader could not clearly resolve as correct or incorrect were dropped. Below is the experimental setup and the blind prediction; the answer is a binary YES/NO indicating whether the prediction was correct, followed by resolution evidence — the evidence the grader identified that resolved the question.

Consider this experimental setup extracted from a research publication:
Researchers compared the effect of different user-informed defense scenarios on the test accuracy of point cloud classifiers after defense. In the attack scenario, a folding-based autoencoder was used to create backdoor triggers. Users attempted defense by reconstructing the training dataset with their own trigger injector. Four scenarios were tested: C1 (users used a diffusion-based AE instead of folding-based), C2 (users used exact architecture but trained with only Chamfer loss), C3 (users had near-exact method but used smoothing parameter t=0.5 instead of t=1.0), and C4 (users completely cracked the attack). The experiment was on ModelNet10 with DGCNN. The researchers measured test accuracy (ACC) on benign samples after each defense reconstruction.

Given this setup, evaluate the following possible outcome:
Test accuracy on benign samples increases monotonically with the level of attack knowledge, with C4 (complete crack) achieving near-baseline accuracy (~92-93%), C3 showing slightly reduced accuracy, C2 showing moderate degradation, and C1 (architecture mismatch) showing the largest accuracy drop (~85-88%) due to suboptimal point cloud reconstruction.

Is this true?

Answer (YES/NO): NO